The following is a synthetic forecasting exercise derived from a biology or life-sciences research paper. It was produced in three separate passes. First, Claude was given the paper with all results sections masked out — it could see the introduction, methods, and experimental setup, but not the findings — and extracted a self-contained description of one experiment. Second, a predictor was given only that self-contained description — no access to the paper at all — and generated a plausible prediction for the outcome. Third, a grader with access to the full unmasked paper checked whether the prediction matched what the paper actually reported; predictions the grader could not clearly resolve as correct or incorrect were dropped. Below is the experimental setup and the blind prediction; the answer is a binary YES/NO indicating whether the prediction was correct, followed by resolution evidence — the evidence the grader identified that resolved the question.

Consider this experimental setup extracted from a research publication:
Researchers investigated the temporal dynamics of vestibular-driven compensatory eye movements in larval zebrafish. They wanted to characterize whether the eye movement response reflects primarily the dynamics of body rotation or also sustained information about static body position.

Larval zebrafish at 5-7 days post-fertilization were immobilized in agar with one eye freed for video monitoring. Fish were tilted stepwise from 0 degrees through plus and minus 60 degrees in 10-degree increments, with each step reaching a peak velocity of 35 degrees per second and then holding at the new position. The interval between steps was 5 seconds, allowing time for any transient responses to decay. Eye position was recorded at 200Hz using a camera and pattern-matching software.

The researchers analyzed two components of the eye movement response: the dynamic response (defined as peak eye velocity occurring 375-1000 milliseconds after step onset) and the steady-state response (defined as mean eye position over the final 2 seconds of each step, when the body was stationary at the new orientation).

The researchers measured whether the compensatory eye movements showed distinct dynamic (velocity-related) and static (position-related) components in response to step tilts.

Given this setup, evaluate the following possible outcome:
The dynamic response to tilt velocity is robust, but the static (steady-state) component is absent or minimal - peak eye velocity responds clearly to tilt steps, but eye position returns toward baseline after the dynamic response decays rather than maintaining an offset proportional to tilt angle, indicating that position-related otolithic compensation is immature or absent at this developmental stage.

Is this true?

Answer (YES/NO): NO